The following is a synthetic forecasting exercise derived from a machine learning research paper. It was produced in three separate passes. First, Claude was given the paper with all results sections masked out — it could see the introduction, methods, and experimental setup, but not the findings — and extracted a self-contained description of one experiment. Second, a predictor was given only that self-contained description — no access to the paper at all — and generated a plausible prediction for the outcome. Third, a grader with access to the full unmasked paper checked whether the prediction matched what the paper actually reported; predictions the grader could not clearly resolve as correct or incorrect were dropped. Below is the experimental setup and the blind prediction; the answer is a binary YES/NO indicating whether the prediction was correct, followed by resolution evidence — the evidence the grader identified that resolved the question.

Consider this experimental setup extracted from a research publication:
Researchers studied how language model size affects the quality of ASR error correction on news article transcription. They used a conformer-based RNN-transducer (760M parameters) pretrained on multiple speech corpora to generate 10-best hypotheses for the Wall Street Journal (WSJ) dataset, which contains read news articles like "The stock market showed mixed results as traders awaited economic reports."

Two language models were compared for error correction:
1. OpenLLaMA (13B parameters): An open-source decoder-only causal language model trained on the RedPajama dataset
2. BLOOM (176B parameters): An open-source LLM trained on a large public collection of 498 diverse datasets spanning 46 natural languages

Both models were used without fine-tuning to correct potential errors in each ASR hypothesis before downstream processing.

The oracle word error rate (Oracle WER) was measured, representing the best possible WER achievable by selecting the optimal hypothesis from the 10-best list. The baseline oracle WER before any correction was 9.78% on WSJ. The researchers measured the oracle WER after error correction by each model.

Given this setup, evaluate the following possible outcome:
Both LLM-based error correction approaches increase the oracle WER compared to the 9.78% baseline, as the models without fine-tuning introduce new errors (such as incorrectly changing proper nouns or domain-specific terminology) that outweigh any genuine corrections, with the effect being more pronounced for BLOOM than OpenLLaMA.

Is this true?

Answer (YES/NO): NO